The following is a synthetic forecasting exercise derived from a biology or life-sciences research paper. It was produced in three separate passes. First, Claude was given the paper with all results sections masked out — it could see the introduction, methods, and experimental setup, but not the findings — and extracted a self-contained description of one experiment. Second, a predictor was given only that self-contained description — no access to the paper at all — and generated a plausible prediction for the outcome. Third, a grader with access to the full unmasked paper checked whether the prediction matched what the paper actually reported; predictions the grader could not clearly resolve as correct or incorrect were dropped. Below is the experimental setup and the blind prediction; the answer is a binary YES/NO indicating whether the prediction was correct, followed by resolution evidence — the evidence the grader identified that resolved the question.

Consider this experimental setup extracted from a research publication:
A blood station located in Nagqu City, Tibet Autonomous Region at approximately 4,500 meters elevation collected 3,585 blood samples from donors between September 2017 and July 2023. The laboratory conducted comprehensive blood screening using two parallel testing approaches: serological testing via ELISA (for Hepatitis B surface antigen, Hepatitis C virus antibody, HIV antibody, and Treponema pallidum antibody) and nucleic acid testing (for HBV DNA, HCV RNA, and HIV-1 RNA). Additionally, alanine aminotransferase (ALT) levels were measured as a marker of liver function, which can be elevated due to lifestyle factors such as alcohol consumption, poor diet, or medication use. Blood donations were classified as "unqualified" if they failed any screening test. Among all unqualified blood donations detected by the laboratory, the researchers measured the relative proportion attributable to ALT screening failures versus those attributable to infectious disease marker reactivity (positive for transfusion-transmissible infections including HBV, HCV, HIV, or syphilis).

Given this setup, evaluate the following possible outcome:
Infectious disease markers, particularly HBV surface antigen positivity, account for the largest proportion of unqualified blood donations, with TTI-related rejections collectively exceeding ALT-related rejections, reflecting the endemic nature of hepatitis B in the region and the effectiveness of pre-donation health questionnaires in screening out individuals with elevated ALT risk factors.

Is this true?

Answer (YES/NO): NO